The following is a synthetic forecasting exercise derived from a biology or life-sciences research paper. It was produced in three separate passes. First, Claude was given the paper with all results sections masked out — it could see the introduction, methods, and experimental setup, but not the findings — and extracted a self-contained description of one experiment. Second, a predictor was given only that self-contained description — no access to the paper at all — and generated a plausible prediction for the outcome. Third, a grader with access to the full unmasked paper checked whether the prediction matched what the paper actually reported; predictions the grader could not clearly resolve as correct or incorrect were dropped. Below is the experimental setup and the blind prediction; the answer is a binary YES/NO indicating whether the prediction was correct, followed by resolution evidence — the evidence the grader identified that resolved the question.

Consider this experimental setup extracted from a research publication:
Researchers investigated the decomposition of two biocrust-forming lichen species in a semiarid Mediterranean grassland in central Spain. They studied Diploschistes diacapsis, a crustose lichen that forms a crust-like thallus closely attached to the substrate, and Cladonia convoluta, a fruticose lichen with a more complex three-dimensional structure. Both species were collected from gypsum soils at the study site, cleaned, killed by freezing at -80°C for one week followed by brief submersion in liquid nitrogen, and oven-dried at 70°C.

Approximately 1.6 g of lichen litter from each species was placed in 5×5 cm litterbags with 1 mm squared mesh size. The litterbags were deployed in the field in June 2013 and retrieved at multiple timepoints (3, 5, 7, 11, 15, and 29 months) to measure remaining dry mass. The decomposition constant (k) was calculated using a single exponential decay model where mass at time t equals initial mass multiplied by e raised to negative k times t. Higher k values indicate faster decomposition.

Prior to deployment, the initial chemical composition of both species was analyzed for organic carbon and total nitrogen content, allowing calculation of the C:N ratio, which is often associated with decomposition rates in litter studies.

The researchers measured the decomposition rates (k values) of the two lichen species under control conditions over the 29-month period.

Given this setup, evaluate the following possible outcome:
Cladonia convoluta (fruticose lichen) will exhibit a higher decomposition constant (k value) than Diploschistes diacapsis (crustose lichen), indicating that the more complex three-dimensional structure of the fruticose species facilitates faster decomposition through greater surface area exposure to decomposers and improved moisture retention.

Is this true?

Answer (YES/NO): NO